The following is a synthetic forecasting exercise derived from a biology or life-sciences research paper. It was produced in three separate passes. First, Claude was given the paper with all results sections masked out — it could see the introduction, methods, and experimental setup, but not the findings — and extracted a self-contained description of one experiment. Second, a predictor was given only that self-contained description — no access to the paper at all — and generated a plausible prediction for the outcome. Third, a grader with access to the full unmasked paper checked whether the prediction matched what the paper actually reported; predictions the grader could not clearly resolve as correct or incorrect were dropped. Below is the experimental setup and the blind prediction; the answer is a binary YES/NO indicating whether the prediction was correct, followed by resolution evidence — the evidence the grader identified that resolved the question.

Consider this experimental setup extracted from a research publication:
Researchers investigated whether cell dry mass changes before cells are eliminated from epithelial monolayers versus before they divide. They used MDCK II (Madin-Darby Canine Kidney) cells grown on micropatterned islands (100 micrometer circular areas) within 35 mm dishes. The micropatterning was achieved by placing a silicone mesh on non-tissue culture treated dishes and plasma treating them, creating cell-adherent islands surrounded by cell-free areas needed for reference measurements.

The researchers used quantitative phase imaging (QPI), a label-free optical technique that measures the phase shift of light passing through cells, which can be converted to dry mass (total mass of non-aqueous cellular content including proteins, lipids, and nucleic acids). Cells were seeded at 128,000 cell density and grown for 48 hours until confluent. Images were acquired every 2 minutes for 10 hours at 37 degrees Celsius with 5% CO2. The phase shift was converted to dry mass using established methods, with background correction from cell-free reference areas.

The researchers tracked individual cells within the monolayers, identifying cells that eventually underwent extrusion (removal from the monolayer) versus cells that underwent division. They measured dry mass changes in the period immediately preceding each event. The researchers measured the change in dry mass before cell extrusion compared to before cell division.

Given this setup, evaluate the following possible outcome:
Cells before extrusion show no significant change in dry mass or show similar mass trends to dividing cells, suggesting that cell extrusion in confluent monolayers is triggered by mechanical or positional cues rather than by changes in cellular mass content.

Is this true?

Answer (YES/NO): YES